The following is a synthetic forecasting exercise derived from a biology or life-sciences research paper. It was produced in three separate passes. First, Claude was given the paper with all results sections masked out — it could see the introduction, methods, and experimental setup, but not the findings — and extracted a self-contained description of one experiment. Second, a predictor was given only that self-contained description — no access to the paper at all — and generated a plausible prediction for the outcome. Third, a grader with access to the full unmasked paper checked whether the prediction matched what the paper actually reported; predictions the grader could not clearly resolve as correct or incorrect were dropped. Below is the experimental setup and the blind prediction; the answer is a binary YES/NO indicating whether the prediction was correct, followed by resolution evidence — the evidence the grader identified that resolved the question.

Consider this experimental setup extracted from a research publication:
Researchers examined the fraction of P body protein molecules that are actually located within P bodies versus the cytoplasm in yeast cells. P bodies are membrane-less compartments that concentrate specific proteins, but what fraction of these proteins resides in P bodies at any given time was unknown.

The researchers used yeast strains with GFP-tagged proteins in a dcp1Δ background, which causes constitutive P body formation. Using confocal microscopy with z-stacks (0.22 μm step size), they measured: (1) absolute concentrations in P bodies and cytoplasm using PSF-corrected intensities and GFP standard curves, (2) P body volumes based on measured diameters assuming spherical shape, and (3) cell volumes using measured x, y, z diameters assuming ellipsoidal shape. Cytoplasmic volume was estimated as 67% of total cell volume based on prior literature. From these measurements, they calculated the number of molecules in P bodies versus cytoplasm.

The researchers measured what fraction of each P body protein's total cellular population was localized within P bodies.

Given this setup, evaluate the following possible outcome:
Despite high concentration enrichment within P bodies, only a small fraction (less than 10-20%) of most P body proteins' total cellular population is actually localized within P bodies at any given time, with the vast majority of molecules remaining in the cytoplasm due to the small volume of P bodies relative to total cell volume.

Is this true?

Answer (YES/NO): YES